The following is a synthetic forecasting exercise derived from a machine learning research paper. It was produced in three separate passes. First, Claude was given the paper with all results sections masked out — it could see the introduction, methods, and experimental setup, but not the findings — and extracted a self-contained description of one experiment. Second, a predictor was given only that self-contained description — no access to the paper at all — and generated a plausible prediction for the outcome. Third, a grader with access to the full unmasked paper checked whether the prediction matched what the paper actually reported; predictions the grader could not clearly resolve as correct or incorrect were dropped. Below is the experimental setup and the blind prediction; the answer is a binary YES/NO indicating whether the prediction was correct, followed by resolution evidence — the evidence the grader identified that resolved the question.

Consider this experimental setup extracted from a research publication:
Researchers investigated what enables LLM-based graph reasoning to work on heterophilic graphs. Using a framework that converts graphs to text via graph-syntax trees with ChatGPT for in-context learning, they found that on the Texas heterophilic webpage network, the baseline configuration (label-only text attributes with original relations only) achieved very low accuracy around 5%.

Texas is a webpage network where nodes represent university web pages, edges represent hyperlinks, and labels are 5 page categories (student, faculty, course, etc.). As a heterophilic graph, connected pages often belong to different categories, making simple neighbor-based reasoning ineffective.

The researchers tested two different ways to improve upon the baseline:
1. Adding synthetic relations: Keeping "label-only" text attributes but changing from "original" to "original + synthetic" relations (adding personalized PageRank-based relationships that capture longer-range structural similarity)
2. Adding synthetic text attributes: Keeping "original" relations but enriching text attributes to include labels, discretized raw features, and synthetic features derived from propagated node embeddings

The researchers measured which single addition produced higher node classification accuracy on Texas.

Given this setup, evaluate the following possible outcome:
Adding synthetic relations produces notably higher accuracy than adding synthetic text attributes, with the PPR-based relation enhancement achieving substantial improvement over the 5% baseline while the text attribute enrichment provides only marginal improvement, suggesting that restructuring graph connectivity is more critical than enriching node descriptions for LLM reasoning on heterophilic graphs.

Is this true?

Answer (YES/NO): NO